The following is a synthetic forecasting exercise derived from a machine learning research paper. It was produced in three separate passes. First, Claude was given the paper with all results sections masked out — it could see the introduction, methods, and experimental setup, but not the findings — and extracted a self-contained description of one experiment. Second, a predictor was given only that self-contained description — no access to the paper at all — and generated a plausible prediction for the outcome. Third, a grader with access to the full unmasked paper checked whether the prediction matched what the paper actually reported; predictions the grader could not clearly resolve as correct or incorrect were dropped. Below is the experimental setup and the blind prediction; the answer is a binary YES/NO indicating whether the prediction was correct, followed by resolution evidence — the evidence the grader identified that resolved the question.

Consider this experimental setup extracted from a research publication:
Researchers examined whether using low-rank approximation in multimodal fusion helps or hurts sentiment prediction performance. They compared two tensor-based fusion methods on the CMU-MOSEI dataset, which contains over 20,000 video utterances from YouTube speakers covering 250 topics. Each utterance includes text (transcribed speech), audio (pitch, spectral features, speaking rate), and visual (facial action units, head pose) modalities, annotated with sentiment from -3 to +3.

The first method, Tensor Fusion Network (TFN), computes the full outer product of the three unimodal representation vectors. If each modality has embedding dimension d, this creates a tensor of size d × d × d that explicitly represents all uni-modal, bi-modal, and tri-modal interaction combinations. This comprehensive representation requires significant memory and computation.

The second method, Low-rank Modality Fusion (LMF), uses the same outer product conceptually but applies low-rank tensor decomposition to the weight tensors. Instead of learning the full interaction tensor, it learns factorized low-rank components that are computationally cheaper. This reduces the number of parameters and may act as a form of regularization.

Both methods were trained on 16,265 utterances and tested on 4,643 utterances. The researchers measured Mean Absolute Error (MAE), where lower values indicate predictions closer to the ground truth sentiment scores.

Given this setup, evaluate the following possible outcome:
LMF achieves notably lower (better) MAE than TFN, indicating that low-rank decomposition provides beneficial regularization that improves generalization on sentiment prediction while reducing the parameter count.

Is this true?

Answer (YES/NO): NO